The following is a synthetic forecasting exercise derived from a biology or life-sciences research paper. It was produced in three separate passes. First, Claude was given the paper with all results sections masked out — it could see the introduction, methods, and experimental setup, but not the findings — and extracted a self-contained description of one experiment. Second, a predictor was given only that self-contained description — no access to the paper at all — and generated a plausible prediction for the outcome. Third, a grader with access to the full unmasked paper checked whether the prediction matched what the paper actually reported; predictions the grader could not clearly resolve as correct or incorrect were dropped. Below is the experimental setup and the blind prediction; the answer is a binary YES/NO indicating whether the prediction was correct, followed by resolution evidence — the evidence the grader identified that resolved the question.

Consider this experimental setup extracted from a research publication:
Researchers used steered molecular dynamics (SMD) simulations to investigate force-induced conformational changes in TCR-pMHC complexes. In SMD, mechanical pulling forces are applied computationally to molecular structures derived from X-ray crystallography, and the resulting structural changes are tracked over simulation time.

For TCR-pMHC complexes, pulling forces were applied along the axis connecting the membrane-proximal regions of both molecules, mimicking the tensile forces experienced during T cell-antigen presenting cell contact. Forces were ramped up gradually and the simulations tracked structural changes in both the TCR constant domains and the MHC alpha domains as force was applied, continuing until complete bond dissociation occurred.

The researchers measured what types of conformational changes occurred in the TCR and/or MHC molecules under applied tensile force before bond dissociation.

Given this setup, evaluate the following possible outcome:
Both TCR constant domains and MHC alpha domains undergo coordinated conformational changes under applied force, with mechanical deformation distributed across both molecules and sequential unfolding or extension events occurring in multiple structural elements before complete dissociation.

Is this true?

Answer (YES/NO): YES